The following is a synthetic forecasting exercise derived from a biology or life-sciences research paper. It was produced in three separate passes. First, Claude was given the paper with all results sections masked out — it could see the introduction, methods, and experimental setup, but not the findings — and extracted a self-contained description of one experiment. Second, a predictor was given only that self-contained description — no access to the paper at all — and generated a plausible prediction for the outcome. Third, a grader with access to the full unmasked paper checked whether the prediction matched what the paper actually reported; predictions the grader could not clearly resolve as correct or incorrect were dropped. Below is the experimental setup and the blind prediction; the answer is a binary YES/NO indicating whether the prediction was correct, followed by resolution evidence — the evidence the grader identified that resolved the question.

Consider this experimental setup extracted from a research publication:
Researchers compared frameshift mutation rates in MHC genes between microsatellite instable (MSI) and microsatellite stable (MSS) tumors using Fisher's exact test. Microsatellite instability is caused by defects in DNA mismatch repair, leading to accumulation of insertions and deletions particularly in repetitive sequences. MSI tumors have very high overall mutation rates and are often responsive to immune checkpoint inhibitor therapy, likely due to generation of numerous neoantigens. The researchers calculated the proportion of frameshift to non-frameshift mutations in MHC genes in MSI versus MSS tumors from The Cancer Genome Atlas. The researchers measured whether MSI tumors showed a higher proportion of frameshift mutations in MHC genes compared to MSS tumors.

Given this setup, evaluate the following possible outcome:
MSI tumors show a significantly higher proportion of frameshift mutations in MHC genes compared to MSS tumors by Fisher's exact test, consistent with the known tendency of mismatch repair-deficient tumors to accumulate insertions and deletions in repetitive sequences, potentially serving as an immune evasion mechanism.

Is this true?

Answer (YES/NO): YES